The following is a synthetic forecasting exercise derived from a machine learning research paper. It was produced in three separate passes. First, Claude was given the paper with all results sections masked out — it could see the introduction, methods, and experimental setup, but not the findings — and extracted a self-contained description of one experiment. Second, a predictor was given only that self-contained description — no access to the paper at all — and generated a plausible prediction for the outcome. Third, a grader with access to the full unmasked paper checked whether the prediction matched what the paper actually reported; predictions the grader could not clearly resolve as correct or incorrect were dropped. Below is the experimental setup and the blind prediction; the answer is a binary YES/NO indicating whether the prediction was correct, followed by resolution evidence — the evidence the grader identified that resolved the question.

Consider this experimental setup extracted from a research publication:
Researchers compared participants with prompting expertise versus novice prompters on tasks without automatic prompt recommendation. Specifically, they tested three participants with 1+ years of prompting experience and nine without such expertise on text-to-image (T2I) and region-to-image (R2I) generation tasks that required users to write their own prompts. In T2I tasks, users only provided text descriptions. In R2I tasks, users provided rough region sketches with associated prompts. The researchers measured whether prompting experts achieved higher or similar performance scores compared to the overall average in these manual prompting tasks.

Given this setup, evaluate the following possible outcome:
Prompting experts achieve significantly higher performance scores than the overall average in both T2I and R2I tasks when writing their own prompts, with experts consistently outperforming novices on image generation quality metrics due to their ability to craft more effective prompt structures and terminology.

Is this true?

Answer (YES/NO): NO